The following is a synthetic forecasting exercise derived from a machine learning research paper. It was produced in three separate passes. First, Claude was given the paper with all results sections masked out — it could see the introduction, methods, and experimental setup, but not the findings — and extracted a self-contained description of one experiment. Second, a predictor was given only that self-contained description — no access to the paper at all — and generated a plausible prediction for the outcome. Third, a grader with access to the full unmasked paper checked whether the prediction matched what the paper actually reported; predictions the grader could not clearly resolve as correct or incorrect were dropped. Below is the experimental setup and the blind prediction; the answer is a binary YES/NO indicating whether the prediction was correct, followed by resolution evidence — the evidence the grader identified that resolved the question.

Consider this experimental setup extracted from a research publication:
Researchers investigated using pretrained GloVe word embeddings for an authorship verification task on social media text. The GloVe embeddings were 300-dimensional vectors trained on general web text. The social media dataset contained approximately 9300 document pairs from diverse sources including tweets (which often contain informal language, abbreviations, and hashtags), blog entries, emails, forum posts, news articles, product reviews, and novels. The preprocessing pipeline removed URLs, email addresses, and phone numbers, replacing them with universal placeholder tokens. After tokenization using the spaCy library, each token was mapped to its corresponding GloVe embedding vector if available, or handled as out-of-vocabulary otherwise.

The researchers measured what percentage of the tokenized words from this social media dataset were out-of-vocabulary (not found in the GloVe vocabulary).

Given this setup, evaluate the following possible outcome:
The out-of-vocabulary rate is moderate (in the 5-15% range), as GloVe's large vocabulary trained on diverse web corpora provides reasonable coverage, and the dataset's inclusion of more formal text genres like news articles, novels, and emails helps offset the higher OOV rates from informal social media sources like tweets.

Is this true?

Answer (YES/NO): NO